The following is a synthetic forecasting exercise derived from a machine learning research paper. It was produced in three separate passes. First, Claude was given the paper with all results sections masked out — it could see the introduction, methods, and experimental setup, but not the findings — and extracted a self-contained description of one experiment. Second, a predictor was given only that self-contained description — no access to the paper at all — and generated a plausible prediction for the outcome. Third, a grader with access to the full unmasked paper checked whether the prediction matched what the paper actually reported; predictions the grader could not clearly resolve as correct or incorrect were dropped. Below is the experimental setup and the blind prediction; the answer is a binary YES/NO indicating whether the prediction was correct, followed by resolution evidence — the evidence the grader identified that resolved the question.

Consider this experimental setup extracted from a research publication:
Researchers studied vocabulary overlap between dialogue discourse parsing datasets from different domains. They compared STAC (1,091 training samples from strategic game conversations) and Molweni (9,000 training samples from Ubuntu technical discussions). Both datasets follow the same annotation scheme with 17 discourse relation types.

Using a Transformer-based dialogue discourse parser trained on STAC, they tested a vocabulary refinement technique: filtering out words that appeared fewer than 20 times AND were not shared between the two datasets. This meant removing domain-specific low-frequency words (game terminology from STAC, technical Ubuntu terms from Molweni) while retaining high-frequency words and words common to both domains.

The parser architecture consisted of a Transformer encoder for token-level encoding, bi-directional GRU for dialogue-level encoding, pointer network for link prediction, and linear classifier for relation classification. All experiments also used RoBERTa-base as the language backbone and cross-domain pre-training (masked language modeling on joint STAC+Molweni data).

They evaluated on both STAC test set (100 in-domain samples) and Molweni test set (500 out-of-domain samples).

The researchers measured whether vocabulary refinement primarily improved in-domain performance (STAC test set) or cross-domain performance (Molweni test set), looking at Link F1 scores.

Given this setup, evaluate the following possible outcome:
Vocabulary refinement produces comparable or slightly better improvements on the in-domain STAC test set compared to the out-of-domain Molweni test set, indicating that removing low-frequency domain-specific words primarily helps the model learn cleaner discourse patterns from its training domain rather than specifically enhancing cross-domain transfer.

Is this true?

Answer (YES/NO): NO